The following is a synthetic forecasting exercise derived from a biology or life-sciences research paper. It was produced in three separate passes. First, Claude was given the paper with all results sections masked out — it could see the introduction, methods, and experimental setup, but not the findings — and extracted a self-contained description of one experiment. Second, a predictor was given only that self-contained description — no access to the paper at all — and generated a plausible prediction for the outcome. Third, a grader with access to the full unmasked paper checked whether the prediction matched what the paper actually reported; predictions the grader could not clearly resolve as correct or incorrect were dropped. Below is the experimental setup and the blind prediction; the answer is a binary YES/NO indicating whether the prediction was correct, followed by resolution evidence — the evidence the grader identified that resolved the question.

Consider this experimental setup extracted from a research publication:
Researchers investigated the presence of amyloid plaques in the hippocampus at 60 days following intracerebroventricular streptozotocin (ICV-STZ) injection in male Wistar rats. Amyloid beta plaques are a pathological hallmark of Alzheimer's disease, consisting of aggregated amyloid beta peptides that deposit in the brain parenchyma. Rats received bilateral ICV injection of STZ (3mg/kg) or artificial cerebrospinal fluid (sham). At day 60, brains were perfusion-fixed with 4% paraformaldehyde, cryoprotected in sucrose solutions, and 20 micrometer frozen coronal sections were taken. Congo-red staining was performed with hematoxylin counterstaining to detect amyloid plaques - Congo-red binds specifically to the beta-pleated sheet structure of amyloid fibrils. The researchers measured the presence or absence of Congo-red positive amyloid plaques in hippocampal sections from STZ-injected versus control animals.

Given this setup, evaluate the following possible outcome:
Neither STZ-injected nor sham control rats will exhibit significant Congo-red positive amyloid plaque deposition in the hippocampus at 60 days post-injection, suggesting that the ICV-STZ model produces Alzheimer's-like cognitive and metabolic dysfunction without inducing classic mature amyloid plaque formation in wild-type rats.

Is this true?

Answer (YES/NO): NO